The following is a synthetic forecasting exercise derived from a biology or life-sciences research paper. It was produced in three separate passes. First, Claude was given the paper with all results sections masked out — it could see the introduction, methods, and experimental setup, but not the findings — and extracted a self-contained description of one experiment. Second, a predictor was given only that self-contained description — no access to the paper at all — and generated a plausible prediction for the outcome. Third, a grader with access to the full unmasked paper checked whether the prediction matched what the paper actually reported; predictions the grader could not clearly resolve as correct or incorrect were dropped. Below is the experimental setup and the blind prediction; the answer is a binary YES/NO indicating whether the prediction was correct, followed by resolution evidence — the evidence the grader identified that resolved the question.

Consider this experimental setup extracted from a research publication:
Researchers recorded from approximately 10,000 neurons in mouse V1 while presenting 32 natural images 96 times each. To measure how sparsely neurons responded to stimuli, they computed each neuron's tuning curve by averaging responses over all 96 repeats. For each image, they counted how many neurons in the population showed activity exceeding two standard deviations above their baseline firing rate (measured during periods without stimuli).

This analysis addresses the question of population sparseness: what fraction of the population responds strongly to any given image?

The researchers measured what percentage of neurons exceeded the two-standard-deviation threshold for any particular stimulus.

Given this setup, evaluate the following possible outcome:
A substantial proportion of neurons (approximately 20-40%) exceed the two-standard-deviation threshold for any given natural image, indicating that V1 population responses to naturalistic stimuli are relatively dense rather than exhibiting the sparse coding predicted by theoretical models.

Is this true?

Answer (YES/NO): NO